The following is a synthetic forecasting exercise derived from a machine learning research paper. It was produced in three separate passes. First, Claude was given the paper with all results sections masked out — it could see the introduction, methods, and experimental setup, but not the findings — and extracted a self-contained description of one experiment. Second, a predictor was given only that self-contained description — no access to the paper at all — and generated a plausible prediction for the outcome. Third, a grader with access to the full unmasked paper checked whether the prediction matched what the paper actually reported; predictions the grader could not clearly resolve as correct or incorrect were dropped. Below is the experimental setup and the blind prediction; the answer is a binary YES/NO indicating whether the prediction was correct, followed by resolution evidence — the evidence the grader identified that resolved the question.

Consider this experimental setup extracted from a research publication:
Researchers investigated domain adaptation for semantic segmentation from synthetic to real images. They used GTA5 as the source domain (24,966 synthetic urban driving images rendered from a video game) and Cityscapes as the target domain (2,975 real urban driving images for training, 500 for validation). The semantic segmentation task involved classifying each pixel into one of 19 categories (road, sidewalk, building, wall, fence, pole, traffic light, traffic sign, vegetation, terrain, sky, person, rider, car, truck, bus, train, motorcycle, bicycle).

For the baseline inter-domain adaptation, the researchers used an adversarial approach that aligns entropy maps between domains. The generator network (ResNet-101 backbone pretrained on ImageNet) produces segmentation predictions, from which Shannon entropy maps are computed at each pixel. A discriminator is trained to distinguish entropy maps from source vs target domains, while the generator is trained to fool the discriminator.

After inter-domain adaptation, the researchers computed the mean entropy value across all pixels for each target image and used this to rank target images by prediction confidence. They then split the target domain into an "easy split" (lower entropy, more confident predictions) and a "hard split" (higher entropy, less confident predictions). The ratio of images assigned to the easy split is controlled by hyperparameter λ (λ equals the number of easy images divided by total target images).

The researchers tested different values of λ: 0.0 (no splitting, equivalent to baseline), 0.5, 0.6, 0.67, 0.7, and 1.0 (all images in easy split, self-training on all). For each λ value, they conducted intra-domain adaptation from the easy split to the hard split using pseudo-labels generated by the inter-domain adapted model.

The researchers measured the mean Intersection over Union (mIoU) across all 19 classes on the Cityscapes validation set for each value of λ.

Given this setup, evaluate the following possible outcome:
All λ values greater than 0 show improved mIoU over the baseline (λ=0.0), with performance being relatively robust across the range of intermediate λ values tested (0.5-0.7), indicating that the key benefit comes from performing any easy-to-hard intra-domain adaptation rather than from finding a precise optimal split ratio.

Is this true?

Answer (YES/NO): NO